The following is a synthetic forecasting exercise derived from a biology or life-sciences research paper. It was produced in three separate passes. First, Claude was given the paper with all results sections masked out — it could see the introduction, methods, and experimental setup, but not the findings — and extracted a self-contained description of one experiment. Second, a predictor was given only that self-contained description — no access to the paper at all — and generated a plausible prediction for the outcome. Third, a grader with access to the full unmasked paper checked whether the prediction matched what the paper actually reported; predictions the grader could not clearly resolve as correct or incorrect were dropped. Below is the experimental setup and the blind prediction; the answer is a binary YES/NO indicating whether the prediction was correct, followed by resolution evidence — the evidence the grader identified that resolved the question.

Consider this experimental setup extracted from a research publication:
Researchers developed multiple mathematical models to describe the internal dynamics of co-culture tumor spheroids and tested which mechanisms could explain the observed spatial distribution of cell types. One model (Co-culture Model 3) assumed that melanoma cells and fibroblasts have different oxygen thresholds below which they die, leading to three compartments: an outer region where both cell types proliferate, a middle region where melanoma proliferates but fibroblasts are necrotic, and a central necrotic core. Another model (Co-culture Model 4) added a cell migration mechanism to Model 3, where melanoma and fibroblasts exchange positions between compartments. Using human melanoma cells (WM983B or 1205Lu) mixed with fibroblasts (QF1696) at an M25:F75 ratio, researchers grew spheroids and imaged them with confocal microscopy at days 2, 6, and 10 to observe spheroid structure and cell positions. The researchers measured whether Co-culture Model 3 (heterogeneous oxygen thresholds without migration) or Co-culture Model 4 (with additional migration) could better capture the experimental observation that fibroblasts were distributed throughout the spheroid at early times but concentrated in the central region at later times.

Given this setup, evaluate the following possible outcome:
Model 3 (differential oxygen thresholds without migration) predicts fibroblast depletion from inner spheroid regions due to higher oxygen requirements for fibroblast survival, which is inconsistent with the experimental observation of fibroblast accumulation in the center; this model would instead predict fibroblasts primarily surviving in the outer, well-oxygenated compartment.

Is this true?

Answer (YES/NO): YES